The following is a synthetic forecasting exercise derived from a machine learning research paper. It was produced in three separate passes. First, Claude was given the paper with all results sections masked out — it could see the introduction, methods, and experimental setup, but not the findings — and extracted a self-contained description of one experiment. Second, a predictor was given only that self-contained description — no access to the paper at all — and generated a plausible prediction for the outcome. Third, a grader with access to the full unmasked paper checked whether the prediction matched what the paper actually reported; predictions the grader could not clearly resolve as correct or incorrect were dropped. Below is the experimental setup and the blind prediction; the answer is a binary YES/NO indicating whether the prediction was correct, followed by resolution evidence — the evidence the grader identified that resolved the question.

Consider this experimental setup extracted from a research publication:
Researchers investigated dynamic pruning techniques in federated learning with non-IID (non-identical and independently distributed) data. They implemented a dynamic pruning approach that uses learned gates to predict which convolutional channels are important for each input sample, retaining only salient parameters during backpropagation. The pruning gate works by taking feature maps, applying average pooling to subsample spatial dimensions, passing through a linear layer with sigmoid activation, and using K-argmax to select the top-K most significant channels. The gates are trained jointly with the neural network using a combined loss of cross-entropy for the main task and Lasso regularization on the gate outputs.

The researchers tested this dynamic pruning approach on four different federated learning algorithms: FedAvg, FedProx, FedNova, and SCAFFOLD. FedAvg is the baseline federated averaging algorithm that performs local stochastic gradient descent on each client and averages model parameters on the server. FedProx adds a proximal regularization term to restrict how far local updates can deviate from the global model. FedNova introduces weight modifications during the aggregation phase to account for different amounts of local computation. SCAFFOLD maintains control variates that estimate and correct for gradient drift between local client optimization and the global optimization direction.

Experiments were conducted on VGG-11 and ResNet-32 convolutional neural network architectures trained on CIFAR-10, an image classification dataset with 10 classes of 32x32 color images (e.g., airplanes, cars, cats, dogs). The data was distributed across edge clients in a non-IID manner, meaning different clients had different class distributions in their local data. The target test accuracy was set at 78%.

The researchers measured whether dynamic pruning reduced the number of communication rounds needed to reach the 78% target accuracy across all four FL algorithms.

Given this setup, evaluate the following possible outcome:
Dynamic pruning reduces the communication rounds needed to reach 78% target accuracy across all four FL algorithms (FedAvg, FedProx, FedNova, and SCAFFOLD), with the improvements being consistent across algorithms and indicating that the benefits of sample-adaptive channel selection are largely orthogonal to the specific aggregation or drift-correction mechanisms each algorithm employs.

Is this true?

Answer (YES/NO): NO